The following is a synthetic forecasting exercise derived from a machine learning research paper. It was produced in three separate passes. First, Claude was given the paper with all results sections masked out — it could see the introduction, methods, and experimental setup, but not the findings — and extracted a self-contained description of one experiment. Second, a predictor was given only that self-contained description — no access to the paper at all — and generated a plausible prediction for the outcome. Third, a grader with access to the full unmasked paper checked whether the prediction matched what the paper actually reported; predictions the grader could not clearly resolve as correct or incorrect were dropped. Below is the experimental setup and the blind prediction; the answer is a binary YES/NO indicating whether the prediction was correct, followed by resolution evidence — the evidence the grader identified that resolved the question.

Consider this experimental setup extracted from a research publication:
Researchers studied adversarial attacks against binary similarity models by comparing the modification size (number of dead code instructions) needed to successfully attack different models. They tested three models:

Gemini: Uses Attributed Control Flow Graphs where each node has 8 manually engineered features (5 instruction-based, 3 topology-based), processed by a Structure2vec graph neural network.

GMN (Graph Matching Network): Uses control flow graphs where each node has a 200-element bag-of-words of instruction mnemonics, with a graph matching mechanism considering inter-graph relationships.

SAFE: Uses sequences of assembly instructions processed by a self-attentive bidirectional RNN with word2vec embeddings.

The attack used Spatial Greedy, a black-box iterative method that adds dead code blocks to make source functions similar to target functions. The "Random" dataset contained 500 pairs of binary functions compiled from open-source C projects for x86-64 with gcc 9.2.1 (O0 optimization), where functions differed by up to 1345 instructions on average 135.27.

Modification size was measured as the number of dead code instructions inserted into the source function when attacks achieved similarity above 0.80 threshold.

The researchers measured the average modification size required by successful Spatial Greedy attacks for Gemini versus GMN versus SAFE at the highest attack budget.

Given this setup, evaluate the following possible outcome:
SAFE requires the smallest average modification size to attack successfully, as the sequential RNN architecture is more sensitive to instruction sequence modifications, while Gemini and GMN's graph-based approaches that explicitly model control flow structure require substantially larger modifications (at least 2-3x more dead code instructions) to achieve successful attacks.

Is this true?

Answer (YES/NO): NO